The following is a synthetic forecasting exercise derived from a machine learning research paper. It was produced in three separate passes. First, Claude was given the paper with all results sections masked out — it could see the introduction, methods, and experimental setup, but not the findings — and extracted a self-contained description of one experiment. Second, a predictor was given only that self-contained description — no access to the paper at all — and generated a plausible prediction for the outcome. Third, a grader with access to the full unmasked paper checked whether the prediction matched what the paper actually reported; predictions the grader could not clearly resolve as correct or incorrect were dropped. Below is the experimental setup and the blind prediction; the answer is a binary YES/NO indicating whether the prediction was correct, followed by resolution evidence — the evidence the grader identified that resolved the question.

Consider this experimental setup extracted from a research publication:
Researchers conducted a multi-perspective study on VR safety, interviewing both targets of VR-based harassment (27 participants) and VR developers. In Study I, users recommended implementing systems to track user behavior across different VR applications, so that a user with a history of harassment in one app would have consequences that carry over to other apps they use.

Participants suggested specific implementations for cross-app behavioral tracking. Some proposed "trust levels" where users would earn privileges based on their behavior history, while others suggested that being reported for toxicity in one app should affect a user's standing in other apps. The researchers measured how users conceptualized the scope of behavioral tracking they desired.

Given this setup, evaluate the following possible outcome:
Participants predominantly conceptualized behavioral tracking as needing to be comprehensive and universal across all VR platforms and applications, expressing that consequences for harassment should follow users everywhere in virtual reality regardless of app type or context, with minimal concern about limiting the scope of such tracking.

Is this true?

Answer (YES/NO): NO